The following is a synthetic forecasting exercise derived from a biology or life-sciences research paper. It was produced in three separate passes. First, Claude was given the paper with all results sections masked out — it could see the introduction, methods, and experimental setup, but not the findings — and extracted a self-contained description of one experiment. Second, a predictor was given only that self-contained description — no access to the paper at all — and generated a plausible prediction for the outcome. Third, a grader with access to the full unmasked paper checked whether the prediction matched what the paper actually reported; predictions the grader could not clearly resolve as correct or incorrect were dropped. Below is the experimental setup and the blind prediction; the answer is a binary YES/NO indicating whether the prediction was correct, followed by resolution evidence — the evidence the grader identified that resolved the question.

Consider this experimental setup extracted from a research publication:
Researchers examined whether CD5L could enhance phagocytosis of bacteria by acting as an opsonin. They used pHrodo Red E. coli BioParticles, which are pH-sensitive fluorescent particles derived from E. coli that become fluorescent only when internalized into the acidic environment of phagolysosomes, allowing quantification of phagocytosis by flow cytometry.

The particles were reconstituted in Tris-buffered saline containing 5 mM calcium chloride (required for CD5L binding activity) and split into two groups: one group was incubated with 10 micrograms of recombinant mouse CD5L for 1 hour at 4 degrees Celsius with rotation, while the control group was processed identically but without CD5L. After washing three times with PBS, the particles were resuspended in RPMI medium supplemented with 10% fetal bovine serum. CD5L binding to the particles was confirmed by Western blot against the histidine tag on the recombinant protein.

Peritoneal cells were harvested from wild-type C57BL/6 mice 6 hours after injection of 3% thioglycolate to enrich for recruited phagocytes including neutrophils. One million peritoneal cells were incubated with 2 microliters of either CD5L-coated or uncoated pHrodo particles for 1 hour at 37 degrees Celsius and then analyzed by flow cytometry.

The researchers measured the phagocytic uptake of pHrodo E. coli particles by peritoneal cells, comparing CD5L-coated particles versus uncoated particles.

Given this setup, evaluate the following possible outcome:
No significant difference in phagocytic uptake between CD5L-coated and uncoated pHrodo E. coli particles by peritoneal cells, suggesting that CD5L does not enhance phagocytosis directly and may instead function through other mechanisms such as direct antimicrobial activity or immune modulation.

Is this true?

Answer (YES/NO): YES